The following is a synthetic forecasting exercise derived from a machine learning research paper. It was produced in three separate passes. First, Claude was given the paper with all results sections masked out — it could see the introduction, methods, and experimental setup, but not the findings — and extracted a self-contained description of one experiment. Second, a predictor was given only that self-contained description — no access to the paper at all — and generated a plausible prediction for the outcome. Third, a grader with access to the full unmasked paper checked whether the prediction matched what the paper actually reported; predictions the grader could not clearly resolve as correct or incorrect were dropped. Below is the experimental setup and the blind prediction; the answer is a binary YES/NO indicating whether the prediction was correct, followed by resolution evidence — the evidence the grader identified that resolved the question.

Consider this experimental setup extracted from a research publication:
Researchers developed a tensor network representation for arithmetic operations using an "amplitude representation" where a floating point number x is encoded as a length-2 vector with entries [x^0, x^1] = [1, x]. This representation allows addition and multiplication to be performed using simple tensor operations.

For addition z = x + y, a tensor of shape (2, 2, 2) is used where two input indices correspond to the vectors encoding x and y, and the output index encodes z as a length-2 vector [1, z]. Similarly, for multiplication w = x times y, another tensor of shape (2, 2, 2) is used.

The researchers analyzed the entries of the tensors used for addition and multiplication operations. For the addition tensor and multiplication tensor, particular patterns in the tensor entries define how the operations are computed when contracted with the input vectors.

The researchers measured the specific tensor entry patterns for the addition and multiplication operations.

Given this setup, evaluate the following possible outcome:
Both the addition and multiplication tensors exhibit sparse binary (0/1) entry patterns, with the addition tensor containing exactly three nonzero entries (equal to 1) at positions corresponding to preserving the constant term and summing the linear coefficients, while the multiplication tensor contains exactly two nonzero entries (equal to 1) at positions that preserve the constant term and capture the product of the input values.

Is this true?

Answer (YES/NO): YES